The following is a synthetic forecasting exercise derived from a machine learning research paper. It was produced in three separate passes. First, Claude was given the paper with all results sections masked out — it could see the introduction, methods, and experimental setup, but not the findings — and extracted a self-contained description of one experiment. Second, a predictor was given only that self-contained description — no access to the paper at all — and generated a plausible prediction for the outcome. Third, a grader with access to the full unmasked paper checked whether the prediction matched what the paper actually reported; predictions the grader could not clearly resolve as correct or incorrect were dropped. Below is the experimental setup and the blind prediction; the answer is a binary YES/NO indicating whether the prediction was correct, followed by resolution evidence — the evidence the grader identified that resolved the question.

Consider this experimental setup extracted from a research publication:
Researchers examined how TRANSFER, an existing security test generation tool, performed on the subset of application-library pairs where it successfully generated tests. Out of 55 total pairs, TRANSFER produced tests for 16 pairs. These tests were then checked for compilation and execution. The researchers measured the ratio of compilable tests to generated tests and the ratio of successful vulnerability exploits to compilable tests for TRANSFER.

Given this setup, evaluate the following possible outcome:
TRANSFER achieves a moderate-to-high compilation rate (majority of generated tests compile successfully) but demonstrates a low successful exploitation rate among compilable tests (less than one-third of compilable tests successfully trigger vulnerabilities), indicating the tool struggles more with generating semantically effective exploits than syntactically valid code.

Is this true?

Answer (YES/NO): YES